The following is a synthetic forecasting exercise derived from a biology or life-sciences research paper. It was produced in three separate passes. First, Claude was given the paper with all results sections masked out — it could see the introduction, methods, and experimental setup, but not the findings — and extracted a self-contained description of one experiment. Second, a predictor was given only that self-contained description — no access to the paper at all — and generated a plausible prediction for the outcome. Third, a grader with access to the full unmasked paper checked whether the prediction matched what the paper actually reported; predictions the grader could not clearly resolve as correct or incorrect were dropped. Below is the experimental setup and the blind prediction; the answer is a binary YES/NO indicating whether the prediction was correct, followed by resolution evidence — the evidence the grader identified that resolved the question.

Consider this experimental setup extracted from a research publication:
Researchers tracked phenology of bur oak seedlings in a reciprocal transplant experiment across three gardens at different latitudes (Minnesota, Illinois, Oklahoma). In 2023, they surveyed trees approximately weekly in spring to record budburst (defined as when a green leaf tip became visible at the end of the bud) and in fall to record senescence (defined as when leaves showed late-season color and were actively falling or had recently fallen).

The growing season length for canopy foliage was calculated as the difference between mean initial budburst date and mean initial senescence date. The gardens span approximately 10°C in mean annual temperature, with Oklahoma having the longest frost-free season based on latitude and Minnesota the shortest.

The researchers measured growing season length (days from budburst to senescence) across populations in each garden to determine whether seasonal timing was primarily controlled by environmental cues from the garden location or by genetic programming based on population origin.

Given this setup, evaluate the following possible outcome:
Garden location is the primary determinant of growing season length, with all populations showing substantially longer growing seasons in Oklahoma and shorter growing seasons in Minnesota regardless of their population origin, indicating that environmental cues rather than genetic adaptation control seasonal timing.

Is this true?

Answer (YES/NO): YES